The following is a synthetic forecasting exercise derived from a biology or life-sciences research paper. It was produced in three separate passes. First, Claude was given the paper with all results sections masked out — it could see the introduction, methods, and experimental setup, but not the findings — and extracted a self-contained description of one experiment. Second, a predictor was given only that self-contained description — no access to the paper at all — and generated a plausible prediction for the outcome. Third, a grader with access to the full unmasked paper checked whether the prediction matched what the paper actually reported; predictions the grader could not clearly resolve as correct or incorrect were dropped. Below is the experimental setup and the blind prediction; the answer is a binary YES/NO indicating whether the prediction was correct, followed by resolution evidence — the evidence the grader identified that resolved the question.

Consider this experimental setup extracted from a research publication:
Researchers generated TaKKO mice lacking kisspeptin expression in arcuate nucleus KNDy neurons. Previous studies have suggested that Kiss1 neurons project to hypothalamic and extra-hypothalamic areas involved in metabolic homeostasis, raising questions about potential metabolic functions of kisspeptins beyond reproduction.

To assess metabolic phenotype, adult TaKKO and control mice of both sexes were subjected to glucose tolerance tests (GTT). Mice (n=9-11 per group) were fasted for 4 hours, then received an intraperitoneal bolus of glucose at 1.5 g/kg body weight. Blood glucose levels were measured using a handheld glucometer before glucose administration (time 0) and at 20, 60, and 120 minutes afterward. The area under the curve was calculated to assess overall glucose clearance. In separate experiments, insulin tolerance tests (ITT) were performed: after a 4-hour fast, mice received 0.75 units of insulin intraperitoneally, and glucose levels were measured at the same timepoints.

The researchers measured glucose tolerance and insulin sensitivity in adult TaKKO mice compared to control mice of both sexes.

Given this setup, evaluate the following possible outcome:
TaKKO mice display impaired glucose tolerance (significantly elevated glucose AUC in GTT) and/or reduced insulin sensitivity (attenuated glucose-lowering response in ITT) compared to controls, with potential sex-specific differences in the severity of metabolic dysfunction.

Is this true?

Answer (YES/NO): NO